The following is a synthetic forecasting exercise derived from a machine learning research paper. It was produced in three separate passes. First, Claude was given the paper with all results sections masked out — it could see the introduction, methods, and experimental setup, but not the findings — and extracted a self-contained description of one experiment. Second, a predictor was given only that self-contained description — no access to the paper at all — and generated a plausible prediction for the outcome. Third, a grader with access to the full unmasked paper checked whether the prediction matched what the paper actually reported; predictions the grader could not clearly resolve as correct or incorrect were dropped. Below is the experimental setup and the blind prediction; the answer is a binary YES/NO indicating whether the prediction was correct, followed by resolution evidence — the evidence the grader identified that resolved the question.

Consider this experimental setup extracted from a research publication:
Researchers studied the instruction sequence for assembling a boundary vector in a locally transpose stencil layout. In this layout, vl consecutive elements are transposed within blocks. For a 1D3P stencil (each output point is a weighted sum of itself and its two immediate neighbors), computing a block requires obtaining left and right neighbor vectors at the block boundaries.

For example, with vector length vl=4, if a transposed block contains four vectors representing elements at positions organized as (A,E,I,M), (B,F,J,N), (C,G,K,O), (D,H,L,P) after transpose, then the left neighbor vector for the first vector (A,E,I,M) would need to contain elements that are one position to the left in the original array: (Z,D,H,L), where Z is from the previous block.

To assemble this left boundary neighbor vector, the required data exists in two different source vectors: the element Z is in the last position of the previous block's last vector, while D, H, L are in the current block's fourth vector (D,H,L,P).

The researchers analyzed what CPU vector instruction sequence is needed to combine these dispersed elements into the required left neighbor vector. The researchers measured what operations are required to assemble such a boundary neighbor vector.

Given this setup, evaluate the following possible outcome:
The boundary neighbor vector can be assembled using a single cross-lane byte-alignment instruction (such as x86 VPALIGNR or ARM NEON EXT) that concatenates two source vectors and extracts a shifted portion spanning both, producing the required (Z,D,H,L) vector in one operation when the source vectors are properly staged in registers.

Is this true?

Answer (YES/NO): NO